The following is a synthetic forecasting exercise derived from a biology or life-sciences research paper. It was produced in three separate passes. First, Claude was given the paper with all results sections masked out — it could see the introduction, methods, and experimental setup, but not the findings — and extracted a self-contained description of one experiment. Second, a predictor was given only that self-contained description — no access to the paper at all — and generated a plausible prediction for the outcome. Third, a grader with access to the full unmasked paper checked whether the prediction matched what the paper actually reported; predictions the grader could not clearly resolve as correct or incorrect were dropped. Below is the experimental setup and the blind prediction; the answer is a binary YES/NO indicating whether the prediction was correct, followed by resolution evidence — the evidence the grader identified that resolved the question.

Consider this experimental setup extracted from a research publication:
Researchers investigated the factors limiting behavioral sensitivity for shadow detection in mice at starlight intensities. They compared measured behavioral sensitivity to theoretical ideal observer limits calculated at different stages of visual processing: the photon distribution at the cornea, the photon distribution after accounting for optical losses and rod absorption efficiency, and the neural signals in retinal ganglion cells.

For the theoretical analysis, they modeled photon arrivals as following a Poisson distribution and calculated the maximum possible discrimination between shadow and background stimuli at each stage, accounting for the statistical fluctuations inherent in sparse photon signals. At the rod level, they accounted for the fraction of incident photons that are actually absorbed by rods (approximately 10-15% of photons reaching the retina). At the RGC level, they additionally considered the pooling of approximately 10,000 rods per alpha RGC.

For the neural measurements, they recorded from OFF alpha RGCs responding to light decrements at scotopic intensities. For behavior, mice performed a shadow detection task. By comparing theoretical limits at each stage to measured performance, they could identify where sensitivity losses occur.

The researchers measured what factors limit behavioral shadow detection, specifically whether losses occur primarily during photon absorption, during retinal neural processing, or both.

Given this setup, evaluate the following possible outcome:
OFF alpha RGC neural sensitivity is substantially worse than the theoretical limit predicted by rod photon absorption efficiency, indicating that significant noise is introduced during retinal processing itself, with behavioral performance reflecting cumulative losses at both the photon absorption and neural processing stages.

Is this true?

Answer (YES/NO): YES